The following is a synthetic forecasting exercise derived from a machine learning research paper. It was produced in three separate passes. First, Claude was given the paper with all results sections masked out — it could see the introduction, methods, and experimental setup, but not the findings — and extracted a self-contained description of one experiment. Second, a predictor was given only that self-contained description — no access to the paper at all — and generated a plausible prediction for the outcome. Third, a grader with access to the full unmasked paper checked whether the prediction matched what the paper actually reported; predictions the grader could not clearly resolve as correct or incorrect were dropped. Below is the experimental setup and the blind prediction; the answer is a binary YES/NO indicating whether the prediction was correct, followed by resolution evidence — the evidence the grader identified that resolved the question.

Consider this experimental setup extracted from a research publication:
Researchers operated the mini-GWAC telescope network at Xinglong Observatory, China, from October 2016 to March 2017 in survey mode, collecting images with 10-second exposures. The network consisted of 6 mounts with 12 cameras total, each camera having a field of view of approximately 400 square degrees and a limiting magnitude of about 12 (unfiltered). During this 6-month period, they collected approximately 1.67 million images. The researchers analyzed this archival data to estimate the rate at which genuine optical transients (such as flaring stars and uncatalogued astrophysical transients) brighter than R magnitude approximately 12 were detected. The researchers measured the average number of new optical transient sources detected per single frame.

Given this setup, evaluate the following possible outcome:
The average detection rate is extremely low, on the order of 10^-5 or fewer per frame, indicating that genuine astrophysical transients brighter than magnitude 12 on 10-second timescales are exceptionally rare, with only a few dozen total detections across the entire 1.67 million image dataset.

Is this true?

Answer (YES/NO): NO